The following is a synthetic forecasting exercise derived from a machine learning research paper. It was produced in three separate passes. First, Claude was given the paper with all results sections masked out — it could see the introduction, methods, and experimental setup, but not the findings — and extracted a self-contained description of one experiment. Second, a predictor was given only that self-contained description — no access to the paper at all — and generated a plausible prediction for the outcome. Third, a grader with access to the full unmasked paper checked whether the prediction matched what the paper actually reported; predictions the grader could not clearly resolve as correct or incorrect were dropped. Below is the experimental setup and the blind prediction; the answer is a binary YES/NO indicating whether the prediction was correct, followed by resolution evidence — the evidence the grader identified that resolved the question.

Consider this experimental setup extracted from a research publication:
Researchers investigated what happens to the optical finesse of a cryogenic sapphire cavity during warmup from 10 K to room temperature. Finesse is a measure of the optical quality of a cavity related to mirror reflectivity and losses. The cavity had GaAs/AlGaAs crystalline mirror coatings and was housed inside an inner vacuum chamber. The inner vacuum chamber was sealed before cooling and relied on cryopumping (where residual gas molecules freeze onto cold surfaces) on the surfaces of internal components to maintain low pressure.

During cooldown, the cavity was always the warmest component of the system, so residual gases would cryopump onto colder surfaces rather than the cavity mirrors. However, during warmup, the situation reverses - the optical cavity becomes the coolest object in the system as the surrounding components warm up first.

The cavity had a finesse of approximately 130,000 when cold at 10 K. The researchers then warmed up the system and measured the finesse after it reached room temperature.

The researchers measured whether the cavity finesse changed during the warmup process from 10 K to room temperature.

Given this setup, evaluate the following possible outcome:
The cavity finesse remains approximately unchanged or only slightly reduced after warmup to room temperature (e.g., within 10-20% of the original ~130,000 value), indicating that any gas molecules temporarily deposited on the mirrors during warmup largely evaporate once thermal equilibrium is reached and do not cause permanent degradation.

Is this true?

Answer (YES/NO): NO